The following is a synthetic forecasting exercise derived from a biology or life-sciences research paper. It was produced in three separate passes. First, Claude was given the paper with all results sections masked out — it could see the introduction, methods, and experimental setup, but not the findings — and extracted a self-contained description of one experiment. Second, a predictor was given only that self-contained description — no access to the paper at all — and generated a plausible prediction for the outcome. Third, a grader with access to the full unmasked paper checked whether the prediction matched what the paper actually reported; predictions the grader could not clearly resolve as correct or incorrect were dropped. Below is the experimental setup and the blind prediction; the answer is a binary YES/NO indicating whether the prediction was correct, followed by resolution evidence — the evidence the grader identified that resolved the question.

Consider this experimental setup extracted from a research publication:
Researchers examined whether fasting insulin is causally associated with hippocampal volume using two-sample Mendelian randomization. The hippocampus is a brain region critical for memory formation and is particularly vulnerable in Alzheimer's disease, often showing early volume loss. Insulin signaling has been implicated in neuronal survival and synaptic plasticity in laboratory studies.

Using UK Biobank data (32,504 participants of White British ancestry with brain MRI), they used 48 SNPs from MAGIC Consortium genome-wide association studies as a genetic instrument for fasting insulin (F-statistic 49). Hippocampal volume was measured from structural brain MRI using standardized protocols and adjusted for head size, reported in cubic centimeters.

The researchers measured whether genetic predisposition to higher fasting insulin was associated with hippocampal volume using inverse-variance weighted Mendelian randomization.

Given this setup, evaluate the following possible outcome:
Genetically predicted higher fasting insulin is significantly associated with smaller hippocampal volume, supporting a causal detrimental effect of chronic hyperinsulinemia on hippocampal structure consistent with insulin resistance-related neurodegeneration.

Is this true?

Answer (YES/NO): NO